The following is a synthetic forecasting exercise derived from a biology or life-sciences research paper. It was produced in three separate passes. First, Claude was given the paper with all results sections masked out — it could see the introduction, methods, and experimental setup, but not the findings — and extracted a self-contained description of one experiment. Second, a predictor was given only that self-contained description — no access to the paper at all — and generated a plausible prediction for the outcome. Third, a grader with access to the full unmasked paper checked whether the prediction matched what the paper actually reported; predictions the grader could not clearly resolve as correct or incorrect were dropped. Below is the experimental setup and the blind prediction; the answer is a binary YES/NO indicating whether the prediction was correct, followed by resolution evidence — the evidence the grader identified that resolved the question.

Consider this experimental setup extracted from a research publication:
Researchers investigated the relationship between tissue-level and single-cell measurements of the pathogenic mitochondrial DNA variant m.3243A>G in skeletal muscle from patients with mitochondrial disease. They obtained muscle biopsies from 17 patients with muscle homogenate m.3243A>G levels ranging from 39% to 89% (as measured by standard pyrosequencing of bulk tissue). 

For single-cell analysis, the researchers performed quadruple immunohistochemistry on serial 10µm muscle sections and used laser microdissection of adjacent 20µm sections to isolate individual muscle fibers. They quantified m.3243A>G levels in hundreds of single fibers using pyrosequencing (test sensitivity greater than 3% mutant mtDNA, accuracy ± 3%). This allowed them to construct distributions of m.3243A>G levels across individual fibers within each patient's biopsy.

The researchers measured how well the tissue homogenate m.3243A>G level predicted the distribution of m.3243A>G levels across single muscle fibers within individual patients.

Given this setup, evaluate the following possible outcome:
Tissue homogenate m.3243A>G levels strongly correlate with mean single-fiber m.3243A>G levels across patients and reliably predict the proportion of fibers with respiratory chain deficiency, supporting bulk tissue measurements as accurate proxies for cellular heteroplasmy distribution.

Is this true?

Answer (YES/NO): NO